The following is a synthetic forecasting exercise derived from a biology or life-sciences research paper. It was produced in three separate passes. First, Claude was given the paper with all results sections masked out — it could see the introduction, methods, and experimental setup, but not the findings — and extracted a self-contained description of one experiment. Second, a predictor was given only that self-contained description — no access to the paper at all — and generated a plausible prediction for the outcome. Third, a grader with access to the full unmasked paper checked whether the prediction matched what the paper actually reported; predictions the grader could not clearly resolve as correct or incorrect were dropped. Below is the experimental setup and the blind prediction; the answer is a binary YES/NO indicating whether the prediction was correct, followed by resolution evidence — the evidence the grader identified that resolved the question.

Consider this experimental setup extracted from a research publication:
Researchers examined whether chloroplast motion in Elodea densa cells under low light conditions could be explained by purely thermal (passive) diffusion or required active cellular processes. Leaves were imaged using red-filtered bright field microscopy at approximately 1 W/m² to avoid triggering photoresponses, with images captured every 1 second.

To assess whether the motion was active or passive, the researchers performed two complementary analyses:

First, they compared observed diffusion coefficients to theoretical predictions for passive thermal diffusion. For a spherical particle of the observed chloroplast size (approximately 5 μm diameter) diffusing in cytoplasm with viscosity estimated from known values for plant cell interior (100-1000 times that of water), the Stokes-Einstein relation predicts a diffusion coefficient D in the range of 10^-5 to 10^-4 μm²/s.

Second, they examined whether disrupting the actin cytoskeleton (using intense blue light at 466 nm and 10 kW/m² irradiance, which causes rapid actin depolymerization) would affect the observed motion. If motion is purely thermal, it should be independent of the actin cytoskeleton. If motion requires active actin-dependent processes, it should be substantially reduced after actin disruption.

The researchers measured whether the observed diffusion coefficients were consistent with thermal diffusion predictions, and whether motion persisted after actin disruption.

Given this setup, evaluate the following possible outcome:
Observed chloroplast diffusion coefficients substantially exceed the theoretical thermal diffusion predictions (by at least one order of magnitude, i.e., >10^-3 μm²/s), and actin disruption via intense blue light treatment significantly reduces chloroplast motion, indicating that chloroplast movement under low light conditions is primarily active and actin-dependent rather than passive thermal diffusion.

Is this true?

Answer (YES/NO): NO